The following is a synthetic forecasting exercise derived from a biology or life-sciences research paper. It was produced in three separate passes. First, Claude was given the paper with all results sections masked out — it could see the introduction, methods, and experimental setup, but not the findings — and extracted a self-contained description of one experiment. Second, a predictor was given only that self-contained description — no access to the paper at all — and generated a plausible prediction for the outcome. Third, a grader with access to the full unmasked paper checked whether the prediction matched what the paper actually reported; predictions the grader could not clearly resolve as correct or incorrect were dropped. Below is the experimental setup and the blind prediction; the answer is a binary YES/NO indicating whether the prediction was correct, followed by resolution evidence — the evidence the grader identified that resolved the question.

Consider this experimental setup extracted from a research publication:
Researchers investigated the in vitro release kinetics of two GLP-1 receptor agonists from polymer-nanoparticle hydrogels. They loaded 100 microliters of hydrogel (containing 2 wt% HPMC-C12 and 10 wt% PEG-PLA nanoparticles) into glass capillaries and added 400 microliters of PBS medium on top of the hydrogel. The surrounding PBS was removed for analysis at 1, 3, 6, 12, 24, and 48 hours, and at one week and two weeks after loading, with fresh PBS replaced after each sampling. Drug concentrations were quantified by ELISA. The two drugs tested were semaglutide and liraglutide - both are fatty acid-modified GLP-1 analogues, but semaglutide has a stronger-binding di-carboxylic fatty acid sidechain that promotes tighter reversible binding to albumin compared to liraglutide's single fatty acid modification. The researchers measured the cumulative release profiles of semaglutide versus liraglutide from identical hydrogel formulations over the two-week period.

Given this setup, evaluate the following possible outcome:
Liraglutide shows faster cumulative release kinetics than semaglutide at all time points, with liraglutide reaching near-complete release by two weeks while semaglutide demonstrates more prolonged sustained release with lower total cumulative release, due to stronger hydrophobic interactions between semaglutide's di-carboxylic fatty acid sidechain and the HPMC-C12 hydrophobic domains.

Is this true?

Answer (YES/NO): NO